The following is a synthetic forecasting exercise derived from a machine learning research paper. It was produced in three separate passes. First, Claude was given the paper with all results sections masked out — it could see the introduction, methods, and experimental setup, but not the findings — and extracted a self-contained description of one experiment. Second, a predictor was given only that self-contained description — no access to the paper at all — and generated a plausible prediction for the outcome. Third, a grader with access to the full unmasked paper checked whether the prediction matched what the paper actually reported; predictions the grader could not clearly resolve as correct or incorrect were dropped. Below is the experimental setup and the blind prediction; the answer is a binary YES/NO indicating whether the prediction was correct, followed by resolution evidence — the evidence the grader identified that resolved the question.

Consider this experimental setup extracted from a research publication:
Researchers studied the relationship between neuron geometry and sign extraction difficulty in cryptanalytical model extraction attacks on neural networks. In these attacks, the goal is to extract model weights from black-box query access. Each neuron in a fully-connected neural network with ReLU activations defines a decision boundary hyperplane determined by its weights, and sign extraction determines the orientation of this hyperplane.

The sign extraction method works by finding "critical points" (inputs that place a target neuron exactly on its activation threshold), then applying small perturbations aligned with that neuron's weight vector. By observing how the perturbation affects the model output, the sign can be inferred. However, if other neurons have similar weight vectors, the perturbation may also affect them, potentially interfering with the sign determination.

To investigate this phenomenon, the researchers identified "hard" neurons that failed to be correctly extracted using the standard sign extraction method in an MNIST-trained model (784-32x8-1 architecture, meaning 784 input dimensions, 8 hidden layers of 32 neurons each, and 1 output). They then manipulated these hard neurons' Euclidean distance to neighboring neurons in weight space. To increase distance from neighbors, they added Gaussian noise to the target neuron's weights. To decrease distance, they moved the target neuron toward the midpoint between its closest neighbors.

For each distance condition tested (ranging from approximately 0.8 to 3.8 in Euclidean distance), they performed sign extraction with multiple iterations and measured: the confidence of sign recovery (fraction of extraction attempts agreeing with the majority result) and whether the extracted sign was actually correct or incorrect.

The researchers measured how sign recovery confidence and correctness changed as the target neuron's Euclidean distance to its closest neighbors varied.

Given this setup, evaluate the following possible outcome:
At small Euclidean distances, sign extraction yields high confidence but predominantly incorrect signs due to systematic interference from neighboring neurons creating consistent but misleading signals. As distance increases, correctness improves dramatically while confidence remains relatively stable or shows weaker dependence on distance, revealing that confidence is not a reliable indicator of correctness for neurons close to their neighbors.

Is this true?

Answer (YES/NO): YES